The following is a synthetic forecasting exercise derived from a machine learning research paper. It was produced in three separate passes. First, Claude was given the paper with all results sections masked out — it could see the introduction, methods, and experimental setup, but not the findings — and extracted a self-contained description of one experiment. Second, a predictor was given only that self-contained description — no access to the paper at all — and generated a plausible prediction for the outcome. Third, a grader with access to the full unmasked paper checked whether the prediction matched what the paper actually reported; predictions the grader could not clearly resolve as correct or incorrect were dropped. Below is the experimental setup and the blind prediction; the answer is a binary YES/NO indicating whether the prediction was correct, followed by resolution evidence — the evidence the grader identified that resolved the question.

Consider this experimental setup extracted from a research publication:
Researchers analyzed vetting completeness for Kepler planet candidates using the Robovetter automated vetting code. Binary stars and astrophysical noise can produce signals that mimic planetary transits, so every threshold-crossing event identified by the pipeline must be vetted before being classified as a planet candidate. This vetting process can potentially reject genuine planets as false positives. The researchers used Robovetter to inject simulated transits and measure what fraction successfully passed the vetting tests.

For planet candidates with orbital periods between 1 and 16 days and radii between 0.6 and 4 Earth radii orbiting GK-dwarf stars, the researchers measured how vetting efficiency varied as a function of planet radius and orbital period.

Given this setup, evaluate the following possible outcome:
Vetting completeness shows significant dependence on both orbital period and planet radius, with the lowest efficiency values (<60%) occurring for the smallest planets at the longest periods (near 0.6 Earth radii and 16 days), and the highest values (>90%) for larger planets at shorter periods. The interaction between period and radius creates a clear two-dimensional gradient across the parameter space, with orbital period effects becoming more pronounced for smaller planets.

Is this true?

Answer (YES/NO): NO